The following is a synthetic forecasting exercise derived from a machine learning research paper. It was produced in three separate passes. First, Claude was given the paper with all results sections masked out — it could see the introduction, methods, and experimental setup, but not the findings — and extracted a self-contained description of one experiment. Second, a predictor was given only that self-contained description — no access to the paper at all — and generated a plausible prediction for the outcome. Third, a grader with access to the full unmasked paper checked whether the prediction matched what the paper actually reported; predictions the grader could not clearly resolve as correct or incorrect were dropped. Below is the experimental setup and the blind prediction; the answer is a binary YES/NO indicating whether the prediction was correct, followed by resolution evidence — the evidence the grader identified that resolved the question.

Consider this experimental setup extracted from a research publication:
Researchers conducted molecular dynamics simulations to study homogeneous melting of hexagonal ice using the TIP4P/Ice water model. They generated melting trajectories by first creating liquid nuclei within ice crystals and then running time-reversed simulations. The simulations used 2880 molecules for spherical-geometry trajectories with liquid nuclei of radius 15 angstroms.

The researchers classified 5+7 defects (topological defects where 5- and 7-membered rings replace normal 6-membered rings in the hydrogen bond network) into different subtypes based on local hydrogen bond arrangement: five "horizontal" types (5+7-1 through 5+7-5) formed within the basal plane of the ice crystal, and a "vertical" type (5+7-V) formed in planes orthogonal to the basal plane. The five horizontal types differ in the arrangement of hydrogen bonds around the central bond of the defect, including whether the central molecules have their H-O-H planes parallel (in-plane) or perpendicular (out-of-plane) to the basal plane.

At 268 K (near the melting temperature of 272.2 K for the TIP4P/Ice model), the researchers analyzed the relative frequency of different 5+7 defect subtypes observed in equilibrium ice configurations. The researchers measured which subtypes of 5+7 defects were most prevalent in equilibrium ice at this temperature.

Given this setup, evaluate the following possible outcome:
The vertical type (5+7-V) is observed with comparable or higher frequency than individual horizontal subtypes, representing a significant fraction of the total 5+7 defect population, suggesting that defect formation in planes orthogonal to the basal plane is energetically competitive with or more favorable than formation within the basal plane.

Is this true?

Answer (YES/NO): NO